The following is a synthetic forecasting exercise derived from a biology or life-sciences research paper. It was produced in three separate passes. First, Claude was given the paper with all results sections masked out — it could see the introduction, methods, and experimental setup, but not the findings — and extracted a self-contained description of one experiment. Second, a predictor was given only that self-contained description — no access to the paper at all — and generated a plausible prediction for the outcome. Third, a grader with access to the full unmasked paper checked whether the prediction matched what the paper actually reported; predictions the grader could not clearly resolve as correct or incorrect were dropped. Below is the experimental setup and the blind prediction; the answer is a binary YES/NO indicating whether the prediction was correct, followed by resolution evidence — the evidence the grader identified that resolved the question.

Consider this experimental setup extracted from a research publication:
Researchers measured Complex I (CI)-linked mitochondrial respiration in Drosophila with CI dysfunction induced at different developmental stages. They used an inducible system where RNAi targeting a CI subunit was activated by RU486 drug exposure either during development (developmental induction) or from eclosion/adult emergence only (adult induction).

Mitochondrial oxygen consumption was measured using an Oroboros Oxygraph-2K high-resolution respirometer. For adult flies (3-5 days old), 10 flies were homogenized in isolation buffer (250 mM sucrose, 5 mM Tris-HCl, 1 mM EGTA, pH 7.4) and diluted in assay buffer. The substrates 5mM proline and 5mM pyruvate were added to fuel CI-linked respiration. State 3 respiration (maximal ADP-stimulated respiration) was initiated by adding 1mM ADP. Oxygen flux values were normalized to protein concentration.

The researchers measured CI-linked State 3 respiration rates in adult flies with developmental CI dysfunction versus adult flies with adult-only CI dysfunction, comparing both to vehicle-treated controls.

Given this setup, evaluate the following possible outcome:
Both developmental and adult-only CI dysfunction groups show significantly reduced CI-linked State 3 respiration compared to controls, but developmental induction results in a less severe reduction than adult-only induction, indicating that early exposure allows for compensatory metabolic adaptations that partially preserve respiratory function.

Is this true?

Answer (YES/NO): NO